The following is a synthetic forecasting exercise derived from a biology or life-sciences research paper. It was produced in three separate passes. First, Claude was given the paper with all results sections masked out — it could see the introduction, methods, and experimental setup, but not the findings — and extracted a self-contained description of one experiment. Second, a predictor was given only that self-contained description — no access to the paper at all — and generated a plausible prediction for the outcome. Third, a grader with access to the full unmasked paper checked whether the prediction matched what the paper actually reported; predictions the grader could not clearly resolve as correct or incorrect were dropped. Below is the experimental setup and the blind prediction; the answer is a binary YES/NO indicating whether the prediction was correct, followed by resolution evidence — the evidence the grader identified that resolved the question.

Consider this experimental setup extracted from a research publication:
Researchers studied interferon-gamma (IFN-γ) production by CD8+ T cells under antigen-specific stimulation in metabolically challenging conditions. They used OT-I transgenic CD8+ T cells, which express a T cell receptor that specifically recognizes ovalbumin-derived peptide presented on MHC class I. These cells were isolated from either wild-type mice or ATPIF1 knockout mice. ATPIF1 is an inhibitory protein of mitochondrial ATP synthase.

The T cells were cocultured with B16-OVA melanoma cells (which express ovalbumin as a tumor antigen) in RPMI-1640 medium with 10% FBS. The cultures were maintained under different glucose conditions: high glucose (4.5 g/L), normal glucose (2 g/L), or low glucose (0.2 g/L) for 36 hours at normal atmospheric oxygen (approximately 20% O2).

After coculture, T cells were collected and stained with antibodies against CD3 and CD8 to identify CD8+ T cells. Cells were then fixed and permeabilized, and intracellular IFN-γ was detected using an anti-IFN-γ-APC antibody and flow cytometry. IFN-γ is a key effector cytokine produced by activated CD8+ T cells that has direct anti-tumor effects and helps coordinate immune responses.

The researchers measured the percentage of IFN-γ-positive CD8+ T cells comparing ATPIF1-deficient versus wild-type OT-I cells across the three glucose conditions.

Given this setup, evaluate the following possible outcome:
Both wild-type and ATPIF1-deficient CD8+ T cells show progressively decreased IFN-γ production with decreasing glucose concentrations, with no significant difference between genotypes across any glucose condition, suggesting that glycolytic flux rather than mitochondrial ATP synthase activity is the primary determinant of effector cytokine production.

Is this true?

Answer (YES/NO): NO